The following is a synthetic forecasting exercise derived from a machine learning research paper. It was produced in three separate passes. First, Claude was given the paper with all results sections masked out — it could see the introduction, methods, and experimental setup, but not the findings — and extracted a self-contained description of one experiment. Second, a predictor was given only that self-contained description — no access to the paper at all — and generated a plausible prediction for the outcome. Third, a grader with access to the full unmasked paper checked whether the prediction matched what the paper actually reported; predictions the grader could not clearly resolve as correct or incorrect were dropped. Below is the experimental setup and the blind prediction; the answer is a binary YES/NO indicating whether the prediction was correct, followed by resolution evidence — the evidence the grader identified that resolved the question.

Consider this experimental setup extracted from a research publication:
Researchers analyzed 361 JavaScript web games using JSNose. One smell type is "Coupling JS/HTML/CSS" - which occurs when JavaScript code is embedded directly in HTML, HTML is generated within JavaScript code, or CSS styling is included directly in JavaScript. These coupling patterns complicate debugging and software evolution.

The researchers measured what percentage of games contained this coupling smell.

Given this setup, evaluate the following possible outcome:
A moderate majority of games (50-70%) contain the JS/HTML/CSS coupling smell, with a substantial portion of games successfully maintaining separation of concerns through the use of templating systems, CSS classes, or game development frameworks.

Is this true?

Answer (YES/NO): NO